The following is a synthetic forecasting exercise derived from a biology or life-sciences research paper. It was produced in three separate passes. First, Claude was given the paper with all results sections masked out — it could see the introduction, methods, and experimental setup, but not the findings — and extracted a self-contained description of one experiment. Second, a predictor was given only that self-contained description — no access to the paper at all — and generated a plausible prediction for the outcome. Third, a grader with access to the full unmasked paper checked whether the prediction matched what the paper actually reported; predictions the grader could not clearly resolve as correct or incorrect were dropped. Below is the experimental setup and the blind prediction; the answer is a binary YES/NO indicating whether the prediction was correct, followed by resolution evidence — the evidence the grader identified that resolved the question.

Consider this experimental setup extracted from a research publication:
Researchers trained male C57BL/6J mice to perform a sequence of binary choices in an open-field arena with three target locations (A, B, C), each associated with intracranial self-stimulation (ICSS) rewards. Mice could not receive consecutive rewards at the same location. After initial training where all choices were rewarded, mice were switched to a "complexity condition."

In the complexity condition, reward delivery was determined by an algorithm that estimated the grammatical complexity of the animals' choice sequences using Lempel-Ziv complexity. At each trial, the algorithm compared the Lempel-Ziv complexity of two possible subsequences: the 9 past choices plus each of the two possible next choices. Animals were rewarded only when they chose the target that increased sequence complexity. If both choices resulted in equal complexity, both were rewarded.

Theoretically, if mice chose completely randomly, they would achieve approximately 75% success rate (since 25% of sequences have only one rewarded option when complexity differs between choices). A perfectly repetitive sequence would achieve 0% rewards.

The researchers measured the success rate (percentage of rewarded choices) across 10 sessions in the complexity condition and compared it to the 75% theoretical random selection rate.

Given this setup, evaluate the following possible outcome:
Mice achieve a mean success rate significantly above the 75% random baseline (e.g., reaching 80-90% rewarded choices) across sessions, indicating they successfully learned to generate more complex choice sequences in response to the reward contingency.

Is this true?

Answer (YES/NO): NO